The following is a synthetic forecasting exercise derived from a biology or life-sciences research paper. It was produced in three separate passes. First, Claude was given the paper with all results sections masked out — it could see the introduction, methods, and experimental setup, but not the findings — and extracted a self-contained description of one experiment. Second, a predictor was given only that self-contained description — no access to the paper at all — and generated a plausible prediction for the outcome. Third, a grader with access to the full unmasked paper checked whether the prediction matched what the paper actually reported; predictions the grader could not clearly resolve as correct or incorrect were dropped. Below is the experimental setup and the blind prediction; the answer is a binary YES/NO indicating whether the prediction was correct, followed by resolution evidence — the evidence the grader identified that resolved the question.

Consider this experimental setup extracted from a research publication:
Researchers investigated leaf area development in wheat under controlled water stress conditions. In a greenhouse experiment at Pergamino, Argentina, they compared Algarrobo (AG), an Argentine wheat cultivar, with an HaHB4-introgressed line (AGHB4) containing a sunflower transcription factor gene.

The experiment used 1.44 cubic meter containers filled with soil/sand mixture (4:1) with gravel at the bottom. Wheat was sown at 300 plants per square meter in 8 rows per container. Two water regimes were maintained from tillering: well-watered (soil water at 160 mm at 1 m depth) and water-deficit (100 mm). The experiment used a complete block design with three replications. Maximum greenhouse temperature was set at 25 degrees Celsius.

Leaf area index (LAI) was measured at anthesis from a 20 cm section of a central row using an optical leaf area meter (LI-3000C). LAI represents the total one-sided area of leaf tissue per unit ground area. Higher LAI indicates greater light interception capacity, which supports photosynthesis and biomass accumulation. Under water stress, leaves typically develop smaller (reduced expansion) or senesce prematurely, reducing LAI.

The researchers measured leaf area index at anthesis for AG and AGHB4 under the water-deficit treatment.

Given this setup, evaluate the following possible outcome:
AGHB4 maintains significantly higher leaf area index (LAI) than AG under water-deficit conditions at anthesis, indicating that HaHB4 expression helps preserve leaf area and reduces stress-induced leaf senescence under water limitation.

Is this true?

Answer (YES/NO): YES